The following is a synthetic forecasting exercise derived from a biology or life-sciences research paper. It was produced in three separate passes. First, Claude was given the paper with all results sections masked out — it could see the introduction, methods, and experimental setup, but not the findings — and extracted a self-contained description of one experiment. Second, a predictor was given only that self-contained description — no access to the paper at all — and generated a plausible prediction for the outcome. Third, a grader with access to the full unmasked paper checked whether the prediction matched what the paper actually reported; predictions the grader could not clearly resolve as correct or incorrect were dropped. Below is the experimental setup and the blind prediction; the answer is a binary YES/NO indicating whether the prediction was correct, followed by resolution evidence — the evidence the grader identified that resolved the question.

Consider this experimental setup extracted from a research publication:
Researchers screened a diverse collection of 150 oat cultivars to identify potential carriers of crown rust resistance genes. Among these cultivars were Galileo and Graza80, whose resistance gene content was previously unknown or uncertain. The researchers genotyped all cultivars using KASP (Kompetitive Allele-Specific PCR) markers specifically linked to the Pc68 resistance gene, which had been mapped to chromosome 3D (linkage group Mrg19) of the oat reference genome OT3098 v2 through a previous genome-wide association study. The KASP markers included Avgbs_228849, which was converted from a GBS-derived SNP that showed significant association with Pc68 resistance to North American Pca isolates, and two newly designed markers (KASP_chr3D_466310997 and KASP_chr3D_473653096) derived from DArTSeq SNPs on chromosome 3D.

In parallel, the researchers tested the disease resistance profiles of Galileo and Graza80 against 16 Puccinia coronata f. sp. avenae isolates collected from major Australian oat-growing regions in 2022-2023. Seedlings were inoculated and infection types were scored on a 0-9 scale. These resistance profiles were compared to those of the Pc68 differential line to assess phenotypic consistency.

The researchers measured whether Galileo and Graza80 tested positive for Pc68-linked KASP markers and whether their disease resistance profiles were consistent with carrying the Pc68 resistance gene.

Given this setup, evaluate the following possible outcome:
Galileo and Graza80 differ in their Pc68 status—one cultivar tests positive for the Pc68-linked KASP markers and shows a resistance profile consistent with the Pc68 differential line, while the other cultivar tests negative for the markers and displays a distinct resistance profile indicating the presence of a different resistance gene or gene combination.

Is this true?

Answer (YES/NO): NO